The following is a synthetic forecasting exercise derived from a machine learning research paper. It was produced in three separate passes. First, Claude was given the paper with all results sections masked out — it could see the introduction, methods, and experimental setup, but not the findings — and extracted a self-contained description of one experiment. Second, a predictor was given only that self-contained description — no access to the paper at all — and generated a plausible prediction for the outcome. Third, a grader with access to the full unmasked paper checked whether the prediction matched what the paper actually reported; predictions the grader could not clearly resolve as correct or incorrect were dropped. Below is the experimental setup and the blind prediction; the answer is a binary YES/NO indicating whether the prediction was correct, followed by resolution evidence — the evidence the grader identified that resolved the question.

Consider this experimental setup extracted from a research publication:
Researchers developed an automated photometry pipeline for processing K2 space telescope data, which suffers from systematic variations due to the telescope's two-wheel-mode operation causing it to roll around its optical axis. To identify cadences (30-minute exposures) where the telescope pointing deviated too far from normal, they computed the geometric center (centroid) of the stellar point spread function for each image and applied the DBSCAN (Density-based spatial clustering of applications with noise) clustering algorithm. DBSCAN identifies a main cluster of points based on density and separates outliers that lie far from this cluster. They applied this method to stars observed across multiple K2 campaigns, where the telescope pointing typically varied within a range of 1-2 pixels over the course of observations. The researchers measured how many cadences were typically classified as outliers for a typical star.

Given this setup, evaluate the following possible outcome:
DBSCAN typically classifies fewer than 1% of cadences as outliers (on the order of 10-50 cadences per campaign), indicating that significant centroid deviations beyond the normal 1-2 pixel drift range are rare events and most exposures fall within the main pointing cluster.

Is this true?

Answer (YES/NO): NO